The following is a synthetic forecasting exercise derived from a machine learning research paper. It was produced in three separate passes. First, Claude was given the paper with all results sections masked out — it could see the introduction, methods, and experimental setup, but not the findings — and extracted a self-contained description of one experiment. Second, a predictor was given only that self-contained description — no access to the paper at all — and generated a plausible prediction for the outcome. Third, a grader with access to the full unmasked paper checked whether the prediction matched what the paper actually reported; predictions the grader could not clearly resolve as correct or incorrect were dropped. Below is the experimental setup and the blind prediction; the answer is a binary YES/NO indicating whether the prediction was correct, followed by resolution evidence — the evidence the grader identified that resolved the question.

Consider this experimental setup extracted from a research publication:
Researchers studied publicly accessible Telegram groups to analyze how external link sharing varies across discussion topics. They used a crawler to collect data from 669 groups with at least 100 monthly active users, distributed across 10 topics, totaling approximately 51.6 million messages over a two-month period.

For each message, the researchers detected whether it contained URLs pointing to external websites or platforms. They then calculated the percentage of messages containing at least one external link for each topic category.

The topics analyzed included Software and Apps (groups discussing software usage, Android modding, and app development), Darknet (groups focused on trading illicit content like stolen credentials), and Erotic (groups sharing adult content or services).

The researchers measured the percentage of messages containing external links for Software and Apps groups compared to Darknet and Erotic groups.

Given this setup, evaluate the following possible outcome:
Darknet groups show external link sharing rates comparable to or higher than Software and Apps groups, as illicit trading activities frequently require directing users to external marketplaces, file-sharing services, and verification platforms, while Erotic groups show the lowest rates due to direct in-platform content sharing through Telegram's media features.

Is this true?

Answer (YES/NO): NO